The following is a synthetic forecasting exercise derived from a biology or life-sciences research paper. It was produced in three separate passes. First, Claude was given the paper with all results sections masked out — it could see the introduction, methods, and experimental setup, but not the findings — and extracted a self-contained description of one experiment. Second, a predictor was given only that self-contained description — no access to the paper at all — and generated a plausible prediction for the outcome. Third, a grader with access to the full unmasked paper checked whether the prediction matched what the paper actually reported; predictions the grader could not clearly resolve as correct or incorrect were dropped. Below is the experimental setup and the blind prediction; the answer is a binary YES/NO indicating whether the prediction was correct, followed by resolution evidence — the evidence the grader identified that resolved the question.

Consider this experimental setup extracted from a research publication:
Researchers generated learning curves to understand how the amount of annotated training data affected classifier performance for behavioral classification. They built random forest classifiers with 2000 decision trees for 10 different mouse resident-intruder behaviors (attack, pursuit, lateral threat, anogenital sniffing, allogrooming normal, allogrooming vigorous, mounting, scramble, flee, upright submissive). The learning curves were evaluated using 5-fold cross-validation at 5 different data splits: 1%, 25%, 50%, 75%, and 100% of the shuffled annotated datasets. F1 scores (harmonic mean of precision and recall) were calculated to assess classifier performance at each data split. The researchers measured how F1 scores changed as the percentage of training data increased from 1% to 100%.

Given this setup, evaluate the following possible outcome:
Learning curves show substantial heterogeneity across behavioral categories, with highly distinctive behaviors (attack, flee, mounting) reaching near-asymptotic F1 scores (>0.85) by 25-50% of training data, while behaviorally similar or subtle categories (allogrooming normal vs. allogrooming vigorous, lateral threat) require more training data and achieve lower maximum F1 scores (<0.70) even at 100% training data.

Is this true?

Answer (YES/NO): NO